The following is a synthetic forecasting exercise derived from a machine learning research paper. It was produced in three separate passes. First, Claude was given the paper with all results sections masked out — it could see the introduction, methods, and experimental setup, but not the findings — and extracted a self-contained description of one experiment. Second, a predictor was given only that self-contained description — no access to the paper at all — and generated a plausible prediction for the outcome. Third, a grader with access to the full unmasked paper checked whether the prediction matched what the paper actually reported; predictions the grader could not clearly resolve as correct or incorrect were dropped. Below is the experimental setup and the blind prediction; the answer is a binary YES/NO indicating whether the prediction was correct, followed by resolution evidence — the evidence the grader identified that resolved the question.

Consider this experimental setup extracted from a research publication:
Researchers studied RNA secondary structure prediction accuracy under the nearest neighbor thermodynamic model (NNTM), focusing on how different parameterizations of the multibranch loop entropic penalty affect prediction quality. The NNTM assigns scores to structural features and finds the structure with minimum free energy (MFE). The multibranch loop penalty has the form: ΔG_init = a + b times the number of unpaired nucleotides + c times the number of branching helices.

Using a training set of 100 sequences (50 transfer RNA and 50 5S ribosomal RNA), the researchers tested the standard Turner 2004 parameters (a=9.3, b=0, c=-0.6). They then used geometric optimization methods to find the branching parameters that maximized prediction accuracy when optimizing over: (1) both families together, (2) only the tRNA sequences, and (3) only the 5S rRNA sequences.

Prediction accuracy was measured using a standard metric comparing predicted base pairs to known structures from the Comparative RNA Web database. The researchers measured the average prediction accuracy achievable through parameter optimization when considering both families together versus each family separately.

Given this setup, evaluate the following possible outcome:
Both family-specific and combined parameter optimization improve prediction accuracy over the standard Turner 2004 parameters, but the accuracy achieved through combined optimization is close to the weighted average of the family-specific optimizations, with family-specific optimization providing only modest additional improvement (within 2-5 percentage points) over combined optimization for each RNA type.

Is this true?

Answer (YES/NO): NO